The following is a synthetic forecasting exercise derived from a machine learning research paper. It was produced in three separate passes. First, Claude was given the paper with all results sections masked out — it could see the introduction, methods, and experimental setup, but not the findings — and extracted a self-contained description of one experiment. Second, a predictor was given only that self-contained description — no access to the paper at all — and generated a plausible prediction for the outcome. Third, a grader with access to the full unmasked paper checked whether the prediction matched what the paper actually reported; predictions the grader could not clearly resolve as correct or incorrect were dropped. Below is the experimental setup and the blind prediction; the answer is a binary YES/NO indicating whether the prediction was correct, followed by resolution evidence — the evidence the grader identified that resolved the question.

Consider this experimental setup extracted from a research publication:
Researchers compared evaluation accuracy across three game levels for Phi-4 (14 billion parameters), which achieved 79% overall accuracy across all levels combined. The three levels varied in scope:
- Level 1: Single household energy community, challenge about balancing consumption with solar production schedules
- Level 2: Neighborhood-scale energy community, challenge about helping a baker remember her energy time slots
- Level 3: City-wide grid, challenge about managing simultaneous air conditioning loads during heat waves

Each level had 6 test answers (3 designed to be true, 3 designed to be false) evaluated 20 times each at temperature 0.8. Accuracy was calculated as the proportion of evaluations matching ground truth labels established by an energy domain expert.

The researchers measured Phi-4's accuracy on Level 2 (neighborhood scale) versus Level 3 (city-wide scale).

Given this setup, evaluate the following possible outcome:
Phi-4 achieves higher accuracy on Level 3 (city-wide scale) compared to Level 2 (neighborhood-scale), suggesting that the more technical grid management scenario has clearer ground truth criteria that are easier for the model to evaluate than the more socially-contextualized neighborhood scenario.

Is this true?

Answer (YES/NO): NO